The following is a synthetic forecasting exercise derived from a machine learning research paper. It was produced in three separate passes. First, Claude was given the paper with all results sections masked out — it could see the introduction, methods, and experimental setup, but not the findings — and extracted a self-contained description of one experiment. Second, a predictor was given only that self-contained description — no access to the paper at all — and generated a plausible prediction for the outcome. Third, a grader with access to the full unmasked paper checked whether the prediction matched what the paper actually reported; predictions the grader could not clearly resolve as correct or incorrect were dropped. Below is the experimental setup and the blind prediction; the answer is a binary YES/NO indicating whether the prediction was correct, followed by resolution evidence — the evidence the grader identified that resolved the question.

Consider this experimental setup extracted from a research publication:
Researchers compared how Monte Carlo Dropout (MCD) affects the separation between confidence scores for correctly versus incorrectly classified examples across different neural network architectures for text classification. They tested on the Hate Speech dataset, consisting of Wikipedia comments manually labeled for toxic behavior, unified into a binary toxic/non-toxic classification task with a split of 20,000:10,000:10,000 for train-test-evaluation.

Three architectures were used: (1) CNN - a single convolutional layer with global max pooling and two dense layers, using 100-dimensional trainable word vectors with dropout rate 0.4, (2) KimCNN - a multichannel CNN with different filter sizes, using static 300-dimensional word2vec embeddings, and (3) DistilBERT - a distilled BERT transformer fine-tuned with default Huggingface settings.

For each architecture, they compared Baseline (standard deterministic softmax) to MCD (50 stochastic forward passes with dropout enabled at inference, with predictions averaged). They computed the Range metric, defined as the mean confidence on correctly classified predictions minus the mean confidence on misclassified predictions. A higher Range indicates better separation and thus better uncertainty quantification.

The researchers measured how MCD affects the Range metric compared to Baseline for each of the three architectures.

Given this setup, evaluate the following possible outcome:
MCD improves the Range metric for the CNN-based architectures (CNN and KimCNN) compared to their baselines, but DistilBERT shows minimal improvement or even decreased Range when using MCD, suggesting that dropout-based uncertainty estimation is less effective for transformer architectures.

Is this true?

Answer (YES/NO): NO